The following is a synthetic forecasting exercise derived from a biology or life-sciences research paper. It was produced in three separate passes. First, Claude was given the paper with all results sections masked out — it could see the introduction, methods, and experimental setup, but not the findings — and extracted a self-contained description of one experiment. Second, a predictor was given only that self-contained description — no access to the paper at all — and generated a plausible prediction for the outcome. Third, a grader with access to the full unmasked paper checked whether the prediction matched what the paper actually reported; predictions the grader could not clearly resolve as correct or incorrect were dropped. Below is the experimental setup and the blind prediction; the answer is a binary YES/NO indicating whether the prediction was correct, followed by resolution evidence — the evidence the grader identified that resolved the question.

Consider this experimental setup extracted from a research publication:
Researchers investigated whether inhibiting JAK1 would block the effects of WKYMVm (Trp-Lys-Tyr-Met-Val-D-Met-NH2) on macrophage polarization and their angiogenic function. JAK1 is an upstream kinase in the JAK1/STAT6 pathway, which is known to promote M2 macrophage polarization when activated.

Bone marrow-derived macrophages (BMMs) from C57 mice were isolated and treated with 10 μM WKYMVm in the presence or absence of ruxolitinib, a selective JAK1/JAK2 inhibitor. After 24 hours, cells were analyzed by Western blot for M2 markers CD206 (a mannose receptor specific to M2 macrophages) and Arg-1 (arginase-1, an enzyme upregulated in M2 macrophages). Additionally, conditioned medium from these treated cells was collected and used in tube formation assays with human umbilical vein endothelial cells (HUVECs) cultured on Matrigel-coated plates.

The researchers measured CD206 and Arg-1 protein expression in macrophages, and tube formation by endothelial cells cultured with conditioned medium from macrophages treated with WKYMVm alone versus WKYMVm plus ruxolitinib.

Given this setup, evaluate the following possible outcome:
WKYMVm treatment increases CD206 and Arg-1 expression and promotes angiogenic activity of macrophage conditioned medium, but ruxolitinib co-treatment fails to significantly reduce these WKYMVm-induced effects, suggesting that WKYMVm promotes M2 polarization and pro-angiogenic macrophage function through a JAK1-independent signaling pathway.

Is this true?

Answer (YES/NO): NO